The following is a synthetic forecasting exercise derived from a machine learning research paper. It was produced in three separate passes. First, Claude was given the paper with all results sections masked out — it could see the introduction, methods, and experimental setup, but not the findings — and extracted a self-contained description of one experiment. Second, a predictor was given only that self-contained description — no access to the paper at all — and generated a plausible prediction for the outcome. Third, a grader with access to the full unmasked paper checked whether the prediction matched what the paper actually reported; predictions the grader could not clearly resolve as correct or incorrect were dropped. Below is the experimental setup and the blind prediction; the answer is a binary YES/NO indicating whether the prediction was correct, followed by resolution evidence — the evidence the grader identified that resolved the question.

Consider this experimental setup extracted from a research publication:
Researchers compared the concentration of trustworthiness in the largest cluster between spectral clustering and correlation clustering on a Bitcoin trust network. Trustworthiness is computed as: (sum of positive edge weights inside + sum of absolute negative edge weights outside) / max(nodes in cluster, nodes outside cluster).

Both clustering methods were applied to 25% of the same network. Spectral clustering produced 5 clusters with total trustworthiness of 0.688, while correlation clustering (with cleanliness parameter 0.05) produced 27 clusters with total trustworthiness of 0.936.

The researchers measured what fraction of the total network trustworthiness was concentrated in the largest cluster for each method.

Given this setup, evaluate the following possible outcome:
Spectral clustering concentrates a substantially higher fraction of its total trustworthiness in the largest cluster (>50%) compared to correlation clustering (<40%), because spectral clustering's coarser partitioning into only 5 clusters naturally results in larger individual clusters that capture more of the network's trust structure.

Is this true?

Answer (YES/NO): NO